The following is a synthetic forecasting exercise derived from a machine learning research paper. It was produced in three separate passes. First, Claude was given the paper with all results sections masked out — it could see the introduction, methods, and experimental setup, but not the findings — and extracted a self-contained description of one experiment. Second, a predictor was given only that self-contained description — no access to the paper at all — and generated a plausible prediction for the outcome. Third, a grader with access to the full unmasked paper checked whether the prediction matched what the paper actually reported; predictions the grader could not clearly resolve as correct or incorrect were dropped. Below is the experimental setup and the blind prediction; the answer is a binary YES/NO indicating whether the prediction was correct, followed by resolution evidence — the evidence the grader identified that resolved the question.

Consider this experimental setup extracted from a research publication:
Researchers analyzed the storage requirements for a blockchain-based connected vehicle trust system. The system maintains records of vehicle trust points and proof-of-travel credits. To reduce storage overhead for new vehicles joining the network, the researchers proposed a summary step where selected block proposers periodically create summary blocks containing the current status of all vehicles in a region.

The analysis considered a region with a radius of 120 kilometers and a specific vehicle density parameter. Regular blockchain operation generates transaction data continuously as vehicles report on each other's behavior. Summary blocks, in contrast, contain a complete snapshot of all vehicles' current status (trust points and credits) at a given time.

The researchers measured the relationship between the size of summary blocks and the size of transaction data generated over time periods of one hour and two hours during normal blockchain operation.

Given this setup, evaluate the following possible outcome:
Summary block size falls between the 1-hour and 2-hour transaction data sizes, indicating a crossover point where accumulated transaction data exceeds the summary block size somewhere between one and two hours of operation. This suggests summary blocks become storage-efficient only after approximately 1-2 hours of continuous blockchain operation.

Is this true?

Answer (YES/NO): YES